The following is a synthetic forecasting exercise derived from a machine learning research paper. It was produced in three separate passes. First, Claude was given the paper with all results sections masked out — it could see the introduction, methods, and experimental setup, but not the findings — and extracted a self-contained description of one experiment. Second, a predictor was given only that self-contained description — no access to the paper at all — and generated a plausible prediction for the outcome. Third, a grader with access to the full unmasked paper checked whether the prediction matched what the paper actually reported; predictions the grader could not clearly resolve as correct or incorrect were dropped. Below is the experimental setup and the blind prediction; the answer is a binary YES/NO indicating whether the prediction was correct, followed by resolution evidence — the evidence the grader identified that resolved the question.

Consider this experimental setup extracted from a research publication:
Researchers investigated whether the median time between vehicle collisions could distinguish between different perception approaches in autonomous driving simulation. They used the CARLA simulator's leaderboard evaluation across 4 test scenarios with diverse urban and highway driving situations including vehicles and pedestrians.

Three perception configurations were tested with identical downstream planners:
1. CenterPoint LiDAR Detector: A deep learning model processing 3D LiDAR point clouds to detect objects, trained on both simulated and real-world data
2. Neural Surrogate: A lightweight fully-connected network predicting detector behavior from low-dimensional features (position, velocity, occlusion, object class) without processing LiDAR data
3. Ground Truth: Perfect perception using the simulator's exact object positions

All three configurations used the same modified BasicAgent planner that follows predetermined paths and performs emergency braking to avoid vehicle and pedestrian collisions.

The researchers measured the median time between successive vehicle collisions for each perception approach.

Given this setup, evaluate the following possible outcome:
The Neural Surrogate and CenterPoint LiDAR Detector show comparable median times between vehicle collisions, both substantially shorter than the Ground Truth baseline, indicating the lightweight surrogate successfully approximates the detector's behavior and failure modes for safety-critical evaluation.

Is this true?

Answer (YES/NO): YES